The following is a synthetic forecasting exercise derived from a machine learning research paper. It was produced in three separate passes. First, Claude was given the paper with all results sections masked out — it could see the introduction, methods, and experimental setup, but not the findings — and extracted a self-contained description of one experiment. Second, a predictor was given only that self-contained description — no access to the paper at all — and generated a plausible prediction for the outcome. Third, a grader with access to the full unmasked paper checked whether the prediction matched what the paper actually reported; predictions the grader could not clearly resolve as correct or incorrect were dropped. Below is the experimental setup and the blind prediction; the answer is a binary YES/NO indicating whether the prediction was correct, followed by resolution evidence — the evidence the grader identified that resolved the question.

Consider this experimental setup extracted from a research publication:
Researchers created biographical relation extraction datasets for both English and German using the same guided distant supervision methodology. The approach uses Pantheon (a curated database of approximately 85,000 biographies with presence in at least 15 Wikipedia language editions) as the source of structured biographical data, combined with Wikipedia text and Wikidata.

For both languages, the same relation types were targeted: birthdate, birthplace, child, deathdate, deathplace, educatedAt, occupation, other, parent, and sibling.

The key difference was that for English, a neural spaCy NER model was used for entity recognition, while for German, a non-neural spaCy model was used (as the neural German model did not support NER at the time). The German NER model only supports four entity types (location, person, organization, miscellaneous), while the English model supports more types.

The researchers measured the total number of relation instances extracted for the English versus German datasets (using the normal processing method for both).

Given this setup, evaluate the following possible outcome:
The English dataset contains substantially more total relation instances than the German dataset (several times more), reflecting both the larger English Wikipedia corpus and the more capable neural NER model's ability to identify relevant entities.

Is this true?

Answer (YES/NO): YES